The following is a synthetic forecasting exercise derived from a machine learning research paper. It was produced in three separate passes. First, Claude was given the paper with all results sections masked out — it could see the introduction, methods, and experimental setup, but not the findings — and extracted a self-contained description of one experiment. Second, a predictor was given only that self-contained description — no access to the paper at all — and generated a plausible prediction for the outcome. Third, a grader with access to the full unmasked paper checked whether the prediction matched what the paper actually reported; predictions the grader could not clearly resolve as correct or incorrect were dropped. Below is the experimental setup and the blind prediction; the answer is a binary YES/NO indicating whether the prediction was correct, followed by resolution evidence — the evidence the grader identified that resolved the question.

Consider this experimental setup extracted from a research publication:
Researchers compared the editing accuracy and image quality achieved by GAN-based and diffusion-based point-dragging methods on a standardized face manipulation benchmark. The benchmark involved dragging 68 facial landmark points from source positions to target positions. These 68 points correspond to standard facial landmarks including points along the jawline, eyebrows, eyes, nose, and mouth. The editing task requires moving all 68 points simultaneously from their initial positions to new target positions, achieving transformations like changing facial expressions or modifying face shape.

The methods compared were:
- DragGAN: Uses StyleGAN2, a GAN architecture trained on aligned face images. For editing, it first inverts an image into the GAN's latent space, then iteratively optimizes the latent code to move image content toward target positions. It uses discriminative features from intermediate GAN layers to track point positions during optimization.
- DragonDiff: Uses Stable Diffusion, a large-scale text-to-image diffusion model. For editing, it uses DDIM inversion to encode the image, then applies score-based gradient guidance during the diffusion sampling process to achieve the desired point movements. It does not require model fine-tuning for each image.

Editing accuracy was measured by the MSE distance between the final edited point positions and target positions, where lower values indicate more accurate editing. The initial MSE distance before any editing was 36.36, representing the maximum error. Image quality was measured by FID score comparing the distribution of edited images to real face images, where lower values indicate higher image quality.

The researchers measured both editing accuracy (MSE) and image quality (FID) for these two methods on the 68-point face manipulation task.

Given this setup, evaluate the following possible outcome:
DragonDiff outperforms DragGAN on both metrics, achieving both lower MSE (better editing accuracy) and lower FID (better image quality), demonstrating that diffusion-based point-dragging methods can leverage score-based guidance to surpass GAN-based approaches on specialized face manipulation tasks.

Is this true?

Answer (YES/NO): NO